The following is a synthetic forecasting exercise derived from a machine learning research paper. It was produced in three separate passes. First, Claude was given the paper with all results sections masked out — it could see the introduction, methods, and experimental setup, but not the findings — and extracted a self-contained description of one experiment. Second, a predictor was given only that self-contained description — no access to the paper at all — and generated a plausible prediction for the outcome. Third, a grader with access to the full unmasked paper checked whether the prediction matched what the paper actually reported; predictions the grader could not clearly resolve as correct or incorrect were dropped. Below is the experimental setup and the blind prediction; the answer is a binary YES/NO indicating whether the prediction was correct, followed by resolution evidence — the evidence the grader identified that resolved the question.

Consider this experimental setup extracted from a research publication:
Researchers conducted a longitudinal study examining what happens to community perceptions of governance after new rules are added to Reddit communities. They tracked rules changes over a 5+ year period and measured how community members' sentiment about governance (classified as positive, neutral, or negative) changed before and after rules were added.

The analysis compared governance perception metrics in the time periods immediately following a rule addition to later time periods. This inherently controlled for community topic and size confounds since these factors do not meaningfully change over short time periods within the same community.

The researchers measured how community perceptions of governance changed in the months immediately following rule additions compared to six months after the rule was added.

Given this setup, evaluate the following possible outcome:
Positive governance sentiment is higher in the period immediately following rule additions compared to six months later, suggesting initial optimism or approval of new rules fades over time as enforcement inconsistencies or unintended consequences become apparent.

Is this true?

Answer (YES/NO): YES